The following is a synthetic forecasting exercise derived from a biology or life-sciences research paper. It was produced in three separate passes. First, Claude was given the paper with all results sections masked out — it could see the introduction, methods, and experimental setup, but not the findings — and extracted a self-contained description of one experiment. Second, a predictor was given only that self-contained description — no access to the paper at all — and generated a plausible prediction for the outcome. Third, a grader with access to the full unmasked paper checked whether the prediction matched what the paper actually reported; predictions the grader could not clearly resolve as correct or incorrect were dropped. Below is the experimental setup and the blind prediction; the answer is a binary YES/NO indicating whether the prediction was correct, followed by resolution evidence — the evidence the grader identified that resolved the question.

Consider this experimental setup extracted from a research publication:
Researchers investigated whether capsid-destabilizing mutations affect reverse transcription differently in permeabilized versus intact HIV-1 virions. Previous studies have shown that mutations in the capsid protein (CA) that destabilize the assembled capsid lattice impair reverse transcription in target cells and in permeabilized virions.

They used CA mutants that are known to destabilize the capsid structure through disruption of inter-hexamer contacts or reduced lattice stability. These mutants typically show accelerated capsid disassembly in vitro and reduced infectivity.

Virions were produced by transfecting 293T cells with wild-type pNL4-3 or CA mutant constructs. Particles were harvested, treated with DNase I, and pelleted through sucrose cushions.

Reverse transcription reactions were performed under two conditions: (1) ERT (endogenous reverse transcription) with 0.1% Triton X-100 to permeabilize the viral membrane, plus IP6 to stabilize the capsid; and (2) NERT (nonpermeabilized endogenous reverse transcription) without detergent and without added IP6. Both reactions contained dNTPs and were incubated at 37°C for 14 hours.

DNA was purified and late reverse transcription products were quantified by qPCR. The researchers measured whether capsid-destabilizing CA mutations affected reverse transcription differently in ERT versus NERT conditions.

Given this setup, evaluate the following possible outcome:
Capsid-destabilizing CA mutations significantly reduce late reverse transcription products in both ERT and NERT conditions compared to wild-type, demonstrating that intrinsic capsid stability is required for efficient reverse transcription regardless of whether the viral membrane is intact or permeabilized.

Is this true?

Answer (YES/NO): NO